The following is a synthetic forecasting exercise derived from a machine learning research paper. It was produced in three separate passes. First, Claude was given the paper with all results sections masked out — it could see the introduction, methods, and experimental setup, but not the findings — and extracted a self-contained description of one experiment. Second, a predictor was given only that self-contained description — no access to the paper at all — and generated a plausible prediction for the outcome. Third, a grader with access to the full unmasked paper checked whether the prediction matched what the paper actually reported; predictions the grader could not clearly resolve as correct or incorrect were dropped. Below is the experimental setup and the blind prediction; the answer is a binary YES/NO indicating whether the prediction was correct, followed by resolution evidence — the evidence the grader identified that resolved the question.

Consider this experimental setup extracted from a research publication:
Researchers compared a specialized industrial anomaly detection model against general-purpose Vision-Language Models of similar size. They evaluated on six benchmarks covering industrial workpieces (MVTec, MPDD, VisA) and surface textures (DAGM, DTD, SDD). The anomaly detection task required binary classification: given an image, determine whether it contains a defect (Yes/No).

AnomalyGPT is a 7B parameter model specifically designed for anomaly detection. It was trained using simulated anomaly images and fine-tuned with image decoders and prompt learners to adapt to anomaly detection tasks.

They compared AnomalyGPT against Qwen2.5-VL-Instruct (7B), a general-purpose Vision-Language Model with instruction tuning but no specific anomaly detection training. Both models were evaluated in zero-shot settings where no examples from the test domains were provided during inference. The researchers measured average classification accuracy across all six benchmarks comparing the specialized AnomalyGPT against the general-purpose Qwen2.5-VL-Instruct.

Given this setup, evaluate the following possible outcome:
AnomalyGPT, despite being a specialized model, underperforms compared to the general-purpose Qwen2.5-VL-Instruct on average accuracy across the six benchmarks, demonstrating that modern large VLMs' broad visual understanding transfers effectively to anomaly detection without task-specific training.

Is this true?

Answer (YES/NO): YES